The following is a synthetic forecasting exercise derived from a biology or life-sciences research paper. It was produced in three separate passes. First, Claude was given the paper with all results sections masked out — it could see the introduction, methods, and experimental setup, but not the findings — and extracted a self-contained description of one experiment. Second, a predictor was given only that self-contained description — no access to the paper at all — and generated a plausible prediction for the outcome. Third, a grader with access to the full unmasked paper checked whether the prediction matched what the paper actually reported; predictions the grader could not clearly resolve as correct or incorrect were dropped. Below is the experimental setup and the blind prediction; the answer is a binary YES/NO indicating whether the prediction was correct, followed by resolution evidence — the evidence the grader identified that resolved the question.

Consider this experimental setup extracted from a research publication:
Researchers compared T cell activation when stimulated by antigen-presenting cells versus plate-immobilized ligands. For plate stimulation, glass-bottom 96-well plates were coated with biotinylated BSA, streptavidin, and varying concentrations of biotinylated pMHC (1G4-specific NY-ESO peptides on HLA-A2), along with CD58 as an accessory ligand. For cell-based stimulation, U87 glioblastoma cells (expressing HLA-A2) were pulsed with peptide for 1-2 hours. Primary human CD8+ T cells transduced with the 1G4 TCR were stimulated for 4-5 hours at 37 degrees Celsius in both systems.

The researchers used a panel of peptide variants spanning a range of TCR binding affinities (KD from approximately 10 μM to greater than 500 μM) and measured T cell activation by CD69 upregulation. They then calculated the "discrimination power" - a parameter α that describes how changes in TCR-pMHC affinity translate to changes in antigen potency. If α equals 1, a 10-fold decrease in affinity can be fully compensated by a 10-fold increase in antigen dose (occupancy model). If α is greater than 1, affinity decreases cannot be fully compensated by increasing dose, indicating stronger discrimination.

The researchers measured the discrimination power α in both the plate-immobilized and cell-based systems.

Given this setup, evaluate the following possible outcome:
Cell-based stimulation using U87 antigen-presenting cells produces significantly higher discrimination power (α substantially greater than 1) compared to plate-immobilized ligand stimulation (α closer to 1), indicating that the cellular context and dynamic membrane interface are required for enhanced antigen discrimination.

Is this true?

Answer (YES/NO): NO